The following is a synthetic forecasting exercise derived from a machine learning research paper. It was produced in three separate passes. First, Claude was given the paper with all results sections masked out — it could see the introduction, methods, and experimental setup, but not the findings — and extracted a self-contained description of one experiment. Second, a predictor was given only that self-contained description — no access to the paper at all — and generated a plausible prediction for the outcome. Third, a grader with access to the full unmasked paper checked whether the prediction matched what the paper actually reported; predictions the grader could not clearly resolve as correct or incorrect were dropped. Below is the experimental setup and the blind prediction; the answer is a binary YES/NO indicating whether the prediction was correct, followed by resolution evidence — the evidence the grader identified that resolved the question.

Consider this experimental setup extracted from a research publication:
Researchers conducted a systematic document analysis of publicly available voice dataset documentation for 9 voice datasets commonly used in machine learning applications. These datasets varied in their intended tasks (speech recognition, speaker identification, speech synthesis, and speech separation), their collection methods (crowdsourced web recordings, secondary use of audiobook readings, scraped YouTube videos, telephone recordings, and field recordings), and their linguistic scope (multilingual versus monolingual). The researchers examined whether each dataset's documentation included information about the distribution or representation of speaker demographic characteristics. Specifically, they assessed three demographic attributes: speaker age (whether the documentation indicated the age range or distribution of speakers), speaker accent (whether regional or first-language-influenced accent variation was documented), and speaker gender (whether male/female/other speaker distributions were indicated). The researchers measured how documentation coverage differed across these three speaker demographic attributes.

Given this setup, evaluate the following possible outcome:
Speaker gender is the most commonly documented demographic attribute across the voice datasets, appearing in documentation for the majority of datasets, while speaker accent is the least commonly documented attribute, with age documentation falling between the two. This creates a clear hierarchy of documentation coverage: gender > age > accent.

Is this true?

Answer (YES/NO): NO